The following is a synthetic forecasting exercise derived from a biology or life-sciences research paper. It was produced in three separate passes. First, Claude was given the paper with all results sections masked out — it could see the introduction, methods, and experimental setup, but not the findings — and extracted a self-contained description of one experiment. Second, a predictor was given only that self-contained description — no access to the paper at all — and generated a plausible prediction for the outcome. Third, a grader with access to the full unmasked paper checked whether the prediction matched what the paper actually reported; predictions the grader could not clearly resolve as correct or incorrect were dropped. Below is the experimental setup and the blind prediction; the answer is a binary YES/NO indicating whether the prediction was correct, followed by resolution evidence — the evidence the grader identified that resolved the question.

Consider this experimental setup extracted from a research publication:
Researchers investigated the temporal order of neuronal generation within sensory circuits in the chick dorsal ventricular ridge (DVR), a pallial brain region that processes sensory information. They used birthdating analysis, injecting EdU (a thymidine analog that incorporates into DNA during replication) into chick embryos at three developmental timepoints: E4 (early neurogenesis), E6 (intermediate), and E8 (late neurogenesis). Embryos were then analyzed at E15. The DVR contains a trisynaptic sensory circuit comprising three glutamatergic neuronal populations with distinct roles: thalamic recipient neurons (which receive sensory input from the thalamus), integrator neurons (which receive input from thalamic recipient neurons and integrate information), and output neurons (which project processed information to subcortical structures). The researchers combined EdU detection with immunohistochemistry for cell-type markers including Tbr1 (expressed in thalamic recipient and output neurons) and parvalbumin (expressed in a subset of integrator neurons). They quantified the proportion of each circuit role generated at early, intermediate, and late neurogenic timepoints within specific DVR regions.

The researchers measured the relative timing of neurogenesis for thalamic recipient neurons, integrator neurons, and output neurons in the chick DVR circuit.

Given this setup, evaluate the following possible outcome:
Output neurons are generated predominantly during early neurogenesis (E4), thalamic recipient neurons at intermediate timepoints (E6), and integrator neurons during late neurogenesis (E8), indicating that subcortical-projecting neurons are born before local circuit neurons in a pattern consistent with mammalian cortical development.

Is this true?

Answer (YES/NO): NO